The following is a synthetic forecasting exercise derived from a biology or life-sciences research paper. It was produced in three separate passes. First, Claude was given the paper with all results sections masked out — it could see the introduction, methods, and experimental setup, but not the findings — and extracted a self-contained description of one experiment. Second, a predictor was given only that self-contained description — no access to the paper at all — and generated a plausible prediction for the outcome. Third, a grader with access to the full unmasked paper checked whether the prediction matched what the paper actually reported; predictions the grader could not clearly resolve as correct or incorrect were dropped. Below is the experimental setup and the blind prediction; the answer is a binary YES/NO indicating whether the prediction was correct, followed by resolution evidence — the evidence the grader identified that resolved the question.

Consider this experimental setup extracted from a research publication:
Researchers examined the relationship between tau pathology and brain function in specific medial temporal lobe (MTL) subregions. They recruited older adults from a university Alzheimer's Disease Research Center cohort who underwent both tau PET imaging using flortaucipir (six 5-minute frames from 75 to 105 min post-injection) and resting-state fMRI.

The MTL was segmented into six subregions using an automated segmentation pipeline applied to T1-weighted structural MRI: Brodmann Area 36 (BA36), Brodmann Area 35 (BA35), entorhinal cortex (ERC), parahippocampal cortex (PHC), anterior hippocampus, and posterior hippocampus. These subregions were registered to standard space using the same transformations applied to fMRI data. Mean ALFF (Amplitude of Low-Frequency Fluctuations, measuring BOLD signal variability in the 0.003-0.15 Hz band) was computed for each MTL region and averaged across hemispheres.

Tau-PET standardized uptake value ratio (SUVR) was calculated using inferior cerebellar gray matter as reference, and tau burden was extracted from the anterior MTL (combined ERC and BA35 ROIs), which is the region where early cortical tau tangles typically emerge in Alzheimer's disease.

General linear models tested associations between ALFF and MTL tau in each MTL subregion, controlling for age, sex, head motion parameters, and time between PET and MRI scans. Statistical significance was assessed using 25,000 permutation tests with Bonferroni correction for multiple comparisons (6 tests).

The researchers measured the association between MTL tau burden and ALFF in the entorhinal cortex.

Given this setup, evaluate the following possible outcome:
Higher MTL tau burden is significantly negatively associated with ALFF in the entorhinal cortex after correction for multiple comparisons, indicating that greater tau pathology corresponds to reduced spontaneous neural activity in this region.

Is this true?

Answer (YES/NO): YES